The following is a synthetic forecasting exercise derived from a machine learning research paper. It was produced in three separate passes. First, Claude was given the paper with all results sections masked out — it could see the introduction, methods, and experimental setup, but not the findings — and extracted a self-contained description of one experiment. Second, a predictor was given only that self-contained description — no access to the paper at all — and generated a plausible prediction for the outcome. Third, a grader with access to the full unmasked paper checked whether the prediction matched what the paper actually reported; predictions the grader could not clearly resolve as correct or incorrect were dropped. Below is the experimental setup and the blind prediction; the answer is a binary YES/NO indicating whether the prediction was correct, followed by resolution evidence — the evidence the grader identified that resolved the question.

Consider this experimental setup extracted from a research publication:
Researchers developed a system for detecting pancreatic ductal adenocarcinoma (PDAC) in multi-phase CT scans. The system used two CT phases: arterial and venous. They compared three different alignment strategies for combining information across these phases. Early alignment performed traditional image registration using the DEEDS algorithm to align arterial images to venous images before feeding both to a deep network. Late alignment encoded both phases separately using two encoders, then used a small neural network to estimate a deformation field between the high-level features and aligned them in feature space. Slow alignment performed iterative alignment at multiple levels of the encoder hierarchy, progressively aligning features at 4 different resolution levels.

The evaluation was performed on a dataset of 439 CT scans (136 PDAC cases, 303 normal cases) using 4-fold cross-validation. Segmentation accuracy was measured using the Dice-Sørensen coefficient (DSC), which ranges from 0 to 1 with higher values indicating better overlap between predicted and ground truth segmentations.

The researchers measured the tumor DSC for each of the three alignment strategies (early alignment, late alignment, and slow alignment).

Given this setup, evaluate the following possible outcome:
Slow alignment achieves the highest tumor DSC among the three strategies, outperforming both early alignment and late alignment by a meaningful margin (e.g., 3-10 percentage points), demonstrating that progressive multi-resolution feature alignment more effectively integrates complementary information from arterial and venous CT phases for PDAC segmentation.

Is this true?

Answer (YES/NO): NO